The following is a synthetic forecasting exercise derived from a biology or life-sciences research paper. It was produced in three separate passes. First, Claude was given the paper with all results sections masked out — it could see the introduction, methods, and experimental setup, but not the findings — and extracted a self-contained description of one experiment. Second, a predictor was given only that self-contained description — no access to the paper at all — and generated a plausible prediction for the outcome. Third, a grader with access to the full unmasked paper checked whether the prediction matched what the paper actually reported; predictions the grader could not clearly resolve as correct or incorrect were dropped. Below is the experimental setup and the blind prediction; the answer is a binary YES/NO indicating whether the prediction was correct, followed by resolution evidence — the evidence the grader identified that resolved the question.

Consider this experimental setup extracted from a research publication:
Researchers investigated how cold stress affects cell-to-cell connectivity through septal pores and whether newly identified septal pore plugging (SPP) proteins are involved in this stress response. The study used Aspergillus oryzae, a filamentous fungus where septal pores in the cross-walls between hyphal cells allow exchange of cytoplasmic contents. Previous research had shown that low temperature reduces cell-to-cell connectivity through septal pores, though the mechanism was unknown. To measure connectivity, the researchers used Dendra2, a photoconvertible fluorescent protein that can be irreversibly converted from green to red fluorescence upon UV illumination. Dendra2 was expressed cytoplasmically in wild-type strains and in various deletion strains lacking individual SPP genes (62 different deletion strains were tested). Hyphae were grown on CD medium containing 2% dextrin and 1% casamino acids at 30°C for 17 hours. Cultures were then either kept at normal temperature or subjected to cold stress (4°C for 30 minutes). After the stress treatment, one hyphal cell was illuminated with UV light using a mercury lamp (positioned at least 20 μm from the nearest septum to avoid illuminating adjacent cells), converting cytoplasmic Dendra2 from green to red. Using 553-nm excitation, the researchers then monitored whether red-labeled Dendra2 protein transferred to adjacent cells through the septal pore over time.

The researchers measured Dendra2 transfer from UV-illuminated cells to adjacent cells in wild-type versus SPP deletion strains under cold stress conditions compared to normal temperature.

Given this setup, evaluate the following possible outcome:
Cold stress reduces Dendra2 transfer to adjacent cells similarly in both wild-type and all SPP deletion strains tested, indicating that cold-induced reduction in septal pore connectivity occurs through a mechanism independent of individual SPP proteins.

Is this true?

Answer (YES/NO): NO